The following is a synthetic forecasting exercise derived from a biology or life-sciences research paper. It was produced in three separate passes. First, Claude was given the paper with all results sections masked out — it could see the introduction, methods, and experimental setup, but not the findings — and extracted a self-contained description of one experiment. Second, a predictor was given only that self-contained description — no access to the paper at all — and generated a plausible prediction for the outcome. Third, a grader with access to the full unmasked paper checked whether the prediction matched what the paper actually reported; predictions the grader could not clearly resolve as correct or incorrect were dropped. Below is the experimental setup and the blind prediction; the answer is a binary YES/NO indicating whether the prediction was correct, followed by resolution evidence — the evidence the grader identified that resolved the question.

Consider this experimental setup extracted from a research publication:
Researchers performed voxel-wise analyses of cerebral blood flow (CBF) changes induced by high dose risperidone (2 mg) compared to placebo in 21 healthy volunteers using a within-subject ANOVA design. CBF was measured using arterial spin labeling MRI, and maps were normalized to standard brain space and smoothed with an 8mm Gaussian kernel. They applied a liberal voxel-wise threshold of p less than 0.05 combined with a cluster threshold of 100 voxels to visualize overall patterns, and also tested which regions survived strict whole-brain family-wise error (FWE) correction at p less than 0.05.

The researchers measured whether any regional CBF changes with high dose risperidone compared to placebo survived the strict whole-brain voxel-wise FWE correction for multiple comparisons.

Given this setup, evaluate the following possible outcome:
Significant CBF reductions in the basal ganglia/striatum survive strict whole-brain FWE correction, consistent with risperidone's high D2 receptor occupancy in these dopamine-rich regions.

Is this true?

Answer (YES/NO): NO